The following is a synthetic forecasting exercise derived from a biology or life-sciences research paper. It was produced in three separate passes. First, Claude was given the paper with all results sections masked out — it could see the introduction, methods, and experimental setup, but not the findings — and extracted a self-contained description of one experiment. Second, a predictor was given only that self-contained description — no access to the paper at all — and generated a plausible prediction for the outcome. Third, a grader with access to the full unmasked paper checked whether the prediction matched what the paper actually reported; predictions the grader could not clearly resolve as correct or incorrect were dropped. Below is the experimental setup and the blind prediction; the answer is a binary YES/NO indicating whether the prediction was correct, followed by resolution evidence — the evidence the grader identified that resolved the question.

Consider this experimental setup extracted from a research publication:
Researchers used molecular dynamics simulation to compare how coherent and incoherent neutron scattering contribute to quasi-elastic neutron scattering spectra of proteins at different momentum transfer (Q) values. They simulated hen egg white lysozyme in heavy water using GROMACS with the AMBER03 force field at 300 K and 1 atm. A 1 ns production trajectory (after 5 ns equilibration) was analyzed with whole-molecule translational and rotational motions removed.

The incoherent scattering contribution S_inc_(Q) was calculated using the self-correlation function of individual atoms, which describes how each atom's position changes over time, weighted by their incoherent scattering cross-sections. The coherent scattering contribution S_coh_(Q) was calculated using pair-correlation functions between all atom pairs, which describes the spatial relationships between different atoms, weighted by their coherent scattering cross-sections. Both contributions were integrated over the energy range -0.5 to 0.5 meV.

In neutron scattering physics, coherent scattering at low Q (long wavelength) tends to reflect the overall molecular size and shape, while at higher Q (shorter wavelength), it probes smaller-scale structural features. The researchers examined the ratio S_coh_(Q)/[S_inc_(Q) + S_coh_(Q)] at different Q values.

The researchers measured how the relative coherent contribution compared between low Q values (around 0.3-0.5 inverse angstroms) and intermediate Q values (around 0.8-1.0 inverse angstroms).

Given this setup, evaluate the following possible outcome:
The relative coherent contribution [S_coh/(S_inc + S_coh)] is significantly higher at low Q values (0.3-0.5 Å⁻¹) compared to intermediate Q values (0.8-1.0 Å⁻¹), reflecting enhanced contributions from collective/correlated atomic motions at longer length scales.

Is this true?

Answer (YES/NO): YES